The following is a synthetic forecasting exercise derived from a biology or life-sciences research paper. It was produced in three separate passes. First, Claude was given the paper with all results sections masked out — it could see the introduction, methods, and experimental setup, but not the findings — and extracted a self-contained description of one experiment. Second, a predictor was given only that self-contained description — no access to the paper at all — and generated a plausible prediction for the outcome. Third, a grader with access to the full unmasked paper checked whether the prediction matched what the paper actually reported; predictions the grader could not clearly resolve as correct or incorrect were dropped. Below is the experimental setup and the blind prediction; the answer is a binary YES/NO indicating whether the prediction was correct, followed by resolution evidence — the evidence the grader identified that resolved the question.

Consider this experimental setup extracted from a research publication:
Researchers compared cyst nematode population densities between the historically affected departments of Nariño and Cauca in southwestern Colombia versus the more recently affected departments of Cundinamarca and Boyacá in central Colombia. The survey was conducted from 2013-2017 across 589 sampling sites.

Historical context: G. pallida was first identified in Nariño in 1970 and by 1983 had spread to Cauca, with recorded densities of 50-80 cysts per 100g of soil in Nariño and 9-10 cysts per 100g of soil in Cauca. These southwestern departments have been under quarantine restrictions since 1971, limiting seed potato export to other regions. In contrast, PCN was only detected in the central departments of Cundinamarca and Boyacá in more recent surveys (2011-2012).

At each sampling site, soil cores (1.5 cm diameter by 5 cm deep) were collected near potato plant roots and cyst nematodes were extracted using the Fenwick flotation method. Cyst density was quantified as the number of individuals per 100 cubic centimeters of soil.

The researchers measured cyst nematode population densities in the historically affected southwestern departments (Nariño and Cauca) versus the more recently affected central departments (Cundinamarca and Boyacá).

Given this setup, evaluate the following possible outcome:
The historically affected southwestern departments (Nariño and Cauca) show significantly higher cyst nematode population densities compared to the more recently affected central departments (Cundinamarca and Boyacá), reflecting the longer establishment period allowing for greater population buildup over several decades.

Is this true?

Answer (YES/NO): NO